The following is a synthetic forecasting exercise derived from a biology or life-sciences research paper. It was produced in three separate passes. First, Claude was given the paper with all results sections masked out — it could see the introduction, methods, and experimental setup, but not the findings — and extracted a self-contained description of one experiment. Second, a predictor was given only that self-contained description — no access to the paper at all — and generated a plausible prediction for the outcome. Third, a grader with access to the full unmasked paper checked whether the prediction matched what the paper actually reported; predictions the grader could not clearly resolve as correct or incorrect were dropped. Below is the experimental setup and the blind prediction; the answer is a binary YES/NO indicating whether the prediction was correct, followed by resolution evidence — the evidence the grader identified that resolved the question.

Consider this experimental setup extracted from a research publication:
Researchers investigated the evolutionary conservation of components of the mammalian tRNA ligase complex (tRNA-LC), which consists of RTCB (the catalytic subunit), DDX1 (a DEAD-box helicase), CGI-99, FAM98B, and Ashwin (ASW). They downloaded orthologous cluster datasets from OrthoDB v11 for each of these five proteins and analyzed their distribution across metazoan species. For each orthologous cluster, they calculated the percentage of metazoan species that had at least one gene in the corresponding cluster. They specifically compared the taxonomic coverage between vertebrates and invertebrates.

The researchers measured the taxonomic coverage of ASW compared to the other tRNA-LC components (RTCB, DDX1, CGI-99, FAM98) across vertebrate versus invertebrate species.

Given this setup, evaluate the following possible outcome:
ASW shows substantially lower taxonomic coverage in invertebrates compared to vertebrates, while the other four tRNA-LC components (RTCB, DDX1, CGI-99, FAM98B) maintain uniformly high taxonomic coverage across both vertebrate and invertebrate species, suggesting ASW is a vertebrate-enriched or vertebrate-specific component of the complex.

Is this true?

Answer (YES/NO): YES